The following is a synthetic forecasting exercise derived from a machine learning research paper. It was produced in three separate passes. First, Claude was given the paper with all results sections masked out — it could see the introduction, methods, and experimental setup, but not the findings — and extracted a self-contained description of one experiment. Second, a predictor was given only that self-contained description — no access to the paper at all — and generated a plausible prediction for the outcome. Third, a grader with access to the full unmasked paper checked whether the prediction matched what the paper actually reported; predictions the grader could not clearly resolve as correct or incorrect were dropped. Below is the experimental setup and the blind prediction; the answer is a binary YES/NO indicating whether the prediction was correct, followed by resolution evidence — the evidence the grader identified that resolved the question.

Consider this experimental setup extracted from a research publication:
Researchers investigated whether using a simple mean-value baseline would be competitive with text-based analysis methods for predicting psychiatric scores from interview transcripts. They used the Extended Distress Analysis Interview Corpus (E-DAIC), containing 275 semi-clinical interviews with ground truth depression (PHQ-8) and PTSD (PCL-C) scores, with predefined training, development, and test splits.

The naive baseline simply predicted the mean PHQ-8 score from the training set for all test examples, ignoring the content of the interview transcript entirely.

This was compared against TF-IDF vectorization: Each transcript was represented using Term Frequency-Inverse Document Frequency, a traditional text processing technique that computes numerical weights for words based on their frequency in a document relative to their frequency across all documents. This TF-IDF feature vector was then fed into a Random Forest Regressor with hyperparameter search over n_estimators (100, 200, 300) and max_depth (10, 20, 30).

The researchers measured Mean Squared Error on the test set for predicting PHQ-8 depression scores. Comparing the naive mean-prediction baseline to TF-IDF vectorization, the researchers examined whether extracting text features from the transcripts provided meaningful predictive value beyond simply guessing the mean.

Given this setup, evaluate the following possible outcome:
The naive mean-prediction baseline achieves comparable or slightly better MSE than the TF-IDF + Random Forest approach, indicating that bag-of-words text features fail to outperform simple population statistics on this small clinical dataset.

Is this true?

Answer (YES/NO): YES